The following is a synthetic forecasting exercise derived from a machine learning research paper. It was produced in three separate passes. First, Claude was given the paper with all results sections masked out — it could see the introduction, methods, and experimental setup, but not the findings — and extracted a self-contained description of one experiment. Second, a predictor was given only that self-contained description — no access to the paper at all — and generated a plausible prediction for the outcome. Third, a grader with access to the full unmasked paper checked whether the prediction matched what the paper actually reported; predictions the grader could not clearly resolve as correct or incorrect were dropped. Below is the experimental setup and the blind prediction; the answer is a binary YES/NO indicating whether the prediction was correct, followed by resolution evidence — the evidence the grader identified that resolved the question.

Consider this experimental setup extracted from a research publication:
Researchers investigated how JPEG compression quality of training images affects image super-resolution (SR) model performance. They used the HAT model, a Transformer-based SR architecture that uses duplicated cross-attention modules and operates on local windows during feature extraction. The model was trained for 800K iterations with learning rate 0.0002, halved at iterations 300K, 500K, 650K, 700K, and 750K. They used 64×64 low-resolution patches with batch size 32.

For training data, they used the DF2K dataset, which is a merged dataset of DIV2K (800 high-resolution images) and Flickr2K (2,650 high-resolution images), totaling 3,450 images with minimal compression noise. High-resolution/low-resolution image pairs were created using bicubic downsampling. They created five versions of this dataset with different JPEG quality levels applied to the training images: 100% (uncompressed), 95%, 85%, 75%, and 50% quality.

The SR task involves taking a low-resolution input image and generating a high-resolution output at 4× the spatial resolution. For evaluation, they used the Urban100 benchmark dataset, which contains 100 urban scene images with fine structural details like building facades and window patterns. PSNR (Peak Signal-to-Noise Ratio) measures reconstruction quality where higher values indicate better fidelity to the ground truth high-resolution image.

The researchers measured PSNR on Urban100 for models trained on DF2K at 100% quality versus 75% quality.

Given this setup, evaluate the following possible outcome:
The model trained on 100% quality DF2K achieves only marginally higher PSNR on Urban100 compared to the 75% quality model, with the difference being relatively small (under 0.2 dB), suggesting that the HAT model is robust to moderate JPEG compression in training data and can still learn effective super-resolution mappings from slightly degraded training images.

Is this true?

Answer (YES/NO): NO